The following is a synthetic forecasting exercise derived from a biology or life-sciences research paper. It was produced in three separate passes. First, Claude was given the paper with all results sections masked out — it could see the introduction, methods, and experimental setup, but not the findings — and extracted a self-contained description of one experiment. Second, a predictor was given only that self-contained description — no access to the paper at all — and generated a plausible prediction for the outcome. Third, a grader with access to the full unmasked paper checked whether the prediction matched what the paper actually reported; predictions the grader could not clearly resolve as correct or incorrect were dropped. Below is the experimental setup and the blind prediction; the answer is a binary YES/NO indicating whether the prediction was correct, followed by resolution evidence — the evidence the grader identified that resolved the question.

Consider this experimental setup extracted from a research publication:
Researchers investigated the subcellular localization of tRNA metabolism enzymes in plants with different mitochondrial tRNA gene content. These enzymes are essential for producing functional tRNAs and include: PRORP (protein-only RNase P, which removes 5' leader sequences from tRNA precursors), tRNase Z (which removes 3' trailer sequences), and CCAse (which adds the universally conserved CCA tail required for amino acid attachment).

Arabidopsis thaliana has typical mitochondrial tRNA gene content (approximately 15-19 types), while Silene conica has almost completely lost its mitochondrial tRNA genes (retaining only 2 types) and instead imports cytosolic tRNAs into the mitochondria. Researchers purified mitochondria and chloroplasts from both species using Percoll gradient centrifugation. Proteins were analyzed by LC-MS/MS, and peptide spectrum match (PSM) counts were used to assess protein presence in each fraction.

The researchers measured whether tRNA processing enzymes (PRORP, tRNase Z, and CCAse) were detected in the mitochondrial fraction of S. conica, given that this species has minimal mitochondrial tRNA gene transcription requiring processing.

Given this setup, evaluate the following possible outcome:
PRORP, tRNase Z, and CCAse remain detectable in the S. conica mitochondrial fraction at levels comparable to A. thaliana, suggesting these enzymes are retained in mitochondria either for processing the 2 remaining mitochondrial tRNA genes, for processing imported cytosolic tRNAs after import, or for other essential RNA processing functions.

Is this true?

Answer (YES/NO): NO